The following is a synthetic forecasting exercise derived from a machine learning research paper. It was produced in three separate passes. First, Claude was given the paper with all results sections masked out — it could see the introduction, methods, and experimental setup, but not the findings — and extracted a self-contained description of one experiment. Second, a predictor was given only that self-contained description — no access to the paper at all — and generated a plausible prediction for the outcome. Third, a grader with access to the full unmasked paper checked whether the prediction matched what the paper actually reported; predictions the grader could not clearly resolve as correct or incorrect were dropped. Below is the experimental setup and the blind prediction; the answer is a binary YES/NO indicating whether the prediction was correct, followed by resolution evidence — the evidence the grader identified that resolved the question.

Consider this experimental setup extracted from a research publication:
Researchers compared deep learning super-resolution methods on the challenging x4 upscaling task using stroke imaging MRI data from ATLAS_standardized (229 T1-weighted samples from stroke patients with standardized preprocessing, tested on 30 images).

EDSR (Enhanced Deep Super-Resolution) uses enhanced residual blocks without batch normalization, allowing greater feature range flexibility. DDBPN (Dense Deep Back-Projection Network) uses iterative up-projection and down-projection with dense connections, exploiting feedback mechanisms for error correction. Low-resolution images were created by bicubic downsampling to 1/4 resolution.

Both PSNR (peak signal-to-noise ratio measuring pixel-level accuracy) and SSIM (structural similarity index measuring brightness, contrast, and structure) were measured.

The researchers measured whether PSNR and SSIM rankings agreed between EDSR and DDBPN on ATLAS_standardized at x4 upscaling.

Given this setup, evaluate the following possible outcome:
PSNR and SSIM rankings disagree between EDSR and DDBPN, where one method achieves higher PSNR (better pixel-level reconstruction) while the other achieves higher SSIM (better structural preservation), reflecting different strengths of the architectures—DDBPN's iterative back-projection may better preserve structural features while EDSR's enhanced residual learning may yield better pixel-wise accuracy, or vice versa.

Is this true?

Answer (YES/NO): YES